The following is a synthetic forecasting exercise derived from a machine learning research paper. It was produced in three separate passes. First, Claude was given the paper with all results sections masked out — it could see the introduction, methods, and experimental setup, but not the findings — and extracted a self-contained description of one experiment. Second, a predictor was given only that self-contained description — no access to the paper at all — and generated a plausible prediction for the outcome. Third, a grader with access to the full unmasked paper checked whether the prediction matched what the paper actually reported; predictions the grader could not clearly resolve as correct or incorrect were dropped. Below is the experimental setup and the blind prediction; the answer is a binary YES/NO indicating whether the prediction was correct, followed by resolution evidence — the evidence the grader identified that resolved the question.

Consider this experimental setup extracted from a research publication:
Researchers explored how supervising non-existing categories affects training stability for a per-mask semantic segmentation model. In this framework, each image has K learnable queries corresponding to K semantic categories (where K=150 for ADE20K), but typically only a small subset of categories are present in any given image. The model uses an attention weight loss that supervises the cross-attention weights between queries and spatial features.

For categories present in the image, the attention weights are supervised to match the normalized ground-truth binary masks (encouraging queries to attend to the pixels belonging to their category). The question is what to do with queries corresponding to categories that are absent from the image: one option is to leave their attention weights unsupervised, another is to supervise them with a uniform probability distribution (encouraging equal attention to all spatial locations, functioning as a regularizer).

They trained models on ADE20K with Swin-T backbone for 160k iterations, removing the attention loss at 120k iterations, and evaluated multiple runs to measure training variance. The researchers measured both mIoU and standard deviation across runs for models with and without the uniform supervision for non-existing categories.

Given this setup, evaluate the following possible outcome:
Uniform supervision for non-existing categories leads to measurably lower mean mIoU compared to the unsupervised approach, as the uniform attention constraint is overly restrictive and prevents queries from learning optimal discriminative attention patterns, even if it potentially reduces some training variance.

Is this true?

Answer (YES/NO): NO